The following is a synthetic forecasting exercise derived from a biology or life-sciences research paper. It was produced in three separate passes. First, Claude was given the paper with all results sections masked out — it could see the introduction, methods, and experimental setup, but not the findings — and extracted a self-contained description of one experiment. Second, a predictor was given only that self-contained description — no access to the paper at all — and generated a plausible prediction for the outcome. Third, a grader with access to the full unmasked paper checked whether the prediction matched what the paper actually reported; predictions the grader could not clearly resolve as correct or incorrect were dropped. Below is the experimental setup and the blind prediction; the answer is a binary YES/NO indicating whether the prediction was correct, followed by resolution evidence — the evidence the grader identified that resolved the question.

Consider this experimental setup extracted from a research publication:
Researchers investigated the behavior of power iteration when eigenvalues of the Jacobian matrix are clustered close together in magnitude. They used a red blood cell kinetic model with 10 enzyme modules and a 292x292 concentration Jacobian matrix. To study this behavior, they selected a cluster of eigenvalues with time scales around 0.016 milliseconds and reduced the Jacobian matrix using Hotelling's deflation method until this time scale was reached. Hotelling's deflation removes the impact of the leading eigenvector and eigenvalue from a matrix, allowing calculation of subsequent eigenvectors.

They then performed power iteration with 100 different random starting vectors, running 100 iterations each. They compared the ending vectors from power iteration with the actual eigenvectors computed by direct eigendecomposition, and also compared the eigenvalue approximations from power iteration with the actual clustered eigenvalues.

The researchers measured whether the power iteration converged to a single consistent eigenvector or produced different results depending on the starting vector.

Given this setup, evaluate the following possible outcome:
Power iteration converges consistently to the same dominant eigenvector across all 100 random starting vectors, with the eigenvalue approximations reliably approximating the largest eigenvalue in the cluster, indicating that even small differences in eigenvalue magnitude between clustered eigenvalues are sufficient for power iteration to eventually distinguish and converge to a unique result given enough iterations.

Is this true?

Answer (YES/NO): NO